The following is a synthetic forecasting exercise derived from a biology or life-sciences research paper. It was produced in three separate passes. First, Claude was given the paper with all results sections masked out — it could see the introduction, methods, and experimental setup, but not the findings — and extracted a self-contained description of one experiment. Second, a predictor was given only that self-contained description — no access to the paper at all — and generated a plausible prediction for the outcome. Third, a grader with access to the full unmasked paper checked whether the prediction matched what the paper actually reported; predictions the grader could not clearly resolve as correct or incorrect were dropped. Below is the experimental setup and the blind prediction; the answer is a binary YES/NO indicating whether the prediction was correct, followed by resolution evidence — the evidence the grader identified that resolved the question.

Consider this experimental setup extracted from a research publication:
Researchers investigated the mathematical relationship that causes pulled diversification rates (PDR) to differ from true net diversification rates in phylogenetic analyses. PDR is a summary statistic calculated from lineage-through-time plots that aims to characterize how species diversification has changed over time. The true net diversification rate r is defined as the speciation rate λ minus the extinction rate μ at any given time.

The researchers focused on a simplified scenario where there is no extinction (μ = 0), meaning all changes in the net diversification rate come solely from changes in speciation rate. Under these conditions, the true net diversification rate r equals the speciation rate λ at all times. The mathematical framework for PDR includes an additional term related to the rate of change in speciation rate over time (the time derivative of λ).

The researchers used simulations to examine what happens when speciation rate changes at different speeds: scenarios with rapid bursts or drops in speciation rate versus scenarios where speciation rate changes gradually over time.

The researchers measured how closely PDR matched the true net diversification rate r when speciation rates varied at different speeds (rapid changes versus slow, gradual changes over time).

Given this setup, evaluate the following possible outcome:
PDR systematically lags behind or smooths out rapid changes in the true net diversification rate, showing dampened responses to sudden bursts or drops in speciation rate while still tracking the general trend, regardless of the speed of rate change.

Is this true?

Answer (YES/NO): NO